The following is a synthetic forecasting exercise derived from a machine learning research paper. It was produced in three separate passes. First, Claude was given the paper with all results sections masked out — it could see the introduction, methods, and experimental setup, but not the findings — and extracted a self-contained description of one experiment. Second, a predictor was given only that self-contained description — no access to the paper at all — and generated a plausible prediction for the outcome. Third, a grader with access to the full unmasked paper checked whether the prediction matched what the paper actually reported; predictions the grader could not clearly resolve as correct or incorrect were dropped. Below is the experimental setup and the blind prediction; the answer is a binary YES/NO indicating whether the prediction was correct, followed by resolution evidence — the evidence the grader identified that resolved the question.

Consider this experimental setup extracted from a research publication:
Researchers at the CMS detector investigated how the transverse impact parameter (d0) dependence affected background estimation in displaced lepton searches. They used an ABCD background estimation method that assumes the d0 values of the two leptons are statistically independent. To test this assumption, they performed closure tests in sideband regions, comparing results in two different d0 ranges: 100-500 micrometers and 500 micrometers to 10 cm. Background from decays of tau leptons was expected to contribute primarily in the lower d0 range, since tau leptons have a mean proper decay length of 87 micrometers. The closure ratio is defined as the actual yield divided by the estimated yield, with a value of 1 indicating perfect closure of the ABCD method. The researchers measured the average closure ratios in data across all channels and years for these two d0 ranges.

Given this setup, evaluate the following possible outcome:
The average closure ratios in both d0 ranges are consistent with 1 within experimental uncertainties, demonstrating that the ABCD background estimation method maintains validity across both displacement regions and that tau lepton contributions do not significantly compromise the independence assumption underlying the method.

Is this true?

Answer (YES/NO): NO